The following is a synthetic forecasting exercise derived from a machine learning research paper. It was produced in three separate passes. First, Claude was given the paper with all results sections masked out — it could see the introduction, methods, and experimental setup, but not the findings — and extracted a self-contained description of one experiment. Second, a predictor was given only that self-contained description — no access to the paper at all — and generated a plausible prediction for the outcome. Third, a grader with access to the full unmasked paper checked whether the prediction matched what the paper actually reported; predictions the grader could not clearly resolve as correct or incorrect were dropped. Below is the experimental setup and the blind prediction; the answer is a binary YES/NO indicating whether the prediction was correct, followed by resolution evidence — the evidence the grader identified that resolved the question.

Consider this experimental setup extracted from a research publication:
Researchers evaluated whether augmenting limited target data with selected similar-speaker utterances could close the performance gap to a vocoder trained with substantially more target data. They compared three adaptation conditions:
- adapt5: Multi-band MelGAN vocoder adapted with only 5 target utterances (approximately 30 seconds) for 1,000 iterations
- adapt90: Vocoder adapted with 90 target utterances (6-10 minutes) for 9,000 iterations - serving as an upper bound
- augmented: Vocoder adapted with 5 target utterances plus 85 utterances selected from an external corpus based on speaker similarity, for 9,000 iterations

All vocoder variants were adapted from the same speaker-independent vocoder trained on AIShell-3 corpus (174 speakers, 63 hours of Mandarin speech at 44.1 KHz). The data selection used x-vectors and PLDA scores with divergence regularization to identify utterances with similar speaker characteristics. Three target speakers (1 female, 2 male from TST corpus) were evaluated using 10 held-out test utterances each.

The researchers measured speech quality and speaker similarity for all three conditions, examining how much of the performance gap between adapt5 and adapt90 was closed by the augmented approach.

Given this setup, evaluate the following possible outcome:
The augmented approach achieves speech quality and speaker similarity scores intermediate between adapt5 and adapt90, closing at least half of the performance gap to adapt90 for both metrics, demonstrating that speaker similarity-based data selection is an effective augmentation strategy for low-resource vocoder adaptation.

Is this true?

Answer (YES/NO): NO